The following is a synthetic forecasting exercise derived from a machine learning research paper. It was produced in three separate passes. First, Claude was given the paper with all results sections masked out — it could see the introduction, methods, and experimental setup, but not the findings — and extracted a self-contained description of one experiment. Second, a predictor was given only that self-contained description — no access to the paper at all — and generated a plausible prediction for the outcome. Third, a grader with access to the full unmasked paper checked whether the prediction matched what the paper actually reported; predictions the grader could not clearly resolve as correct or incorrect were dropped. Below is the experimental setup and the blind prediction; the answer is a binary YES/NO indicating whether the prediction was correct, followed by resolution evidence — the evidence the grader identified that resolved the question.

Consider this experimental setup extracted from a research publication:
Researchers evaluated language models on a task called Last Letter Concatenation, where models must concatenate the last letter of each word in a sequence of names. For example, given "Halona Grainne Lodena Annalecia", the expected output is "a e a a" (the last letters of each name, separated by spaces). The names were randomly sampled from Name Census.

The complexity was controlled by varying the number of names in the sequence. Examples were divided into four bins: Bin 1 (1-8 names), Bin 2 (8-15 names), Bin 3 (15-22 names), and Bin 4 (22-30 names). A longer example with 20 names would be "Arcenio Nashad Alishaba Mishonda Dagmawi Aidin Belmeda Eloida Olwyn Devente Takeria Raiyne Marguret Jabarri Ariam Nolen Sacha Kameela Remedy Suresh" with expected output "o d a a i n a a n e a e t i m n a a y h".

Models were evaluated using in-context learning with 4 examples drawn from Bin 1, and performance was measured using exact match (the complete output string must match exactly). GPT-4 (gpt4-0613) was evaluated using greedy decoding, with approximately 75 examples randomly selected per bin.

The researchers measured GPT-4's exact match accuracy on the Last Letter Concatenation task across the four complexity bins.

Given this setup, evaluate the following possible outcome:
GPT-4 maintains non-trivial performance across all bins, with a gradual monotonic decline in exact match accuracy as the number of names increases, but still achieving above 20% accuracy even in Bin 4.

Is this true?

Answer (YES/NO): NO